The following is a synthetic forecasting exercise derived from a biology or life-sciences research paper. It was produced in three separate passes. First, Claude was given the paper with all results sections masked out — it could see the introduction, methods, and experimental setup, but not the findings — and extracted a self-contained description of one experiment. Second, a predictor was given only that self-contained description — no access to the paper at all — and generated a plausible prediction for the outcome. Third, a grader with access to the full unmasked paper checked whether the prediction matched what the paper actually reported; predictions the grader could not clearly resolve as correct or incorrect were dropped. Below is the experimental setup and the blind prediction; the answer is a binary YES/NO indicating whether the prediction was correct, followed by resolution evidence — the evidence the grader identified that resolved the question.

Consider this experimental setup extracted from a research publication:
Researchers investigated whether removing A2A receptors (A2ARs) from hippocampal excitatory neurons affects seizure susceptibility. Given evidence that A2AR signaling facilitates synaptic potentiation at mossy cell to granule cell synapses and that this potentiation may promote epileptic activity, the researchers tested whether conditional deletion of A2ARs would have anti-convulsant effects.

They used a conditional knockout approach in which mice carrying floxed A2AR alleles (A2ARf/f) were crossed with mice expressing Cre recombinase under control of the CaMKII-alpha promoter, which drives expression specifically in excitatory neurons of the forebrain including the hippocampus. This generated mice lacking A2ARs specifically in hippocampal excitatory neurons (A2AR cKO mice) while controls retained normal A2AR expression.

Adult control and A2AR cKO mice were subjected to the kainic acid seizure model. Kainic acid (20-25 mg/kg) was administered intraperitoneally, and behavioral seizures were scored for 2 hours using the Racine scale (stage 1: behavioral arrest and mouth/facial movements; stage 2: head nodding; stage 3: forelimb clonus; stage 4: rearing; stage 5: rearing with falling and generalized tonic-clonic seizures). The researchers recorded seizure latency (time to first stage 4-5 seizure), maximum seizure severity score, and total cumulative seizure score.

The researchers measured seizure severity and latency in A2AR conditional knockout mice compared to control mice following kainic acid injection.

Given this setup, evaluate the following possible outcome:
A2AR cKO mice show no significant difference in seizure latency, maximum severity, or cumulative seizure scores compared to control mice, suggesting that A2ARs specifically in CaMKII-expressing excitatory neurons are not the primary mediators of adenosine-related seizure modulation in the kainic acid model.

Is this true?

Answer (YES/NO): NO